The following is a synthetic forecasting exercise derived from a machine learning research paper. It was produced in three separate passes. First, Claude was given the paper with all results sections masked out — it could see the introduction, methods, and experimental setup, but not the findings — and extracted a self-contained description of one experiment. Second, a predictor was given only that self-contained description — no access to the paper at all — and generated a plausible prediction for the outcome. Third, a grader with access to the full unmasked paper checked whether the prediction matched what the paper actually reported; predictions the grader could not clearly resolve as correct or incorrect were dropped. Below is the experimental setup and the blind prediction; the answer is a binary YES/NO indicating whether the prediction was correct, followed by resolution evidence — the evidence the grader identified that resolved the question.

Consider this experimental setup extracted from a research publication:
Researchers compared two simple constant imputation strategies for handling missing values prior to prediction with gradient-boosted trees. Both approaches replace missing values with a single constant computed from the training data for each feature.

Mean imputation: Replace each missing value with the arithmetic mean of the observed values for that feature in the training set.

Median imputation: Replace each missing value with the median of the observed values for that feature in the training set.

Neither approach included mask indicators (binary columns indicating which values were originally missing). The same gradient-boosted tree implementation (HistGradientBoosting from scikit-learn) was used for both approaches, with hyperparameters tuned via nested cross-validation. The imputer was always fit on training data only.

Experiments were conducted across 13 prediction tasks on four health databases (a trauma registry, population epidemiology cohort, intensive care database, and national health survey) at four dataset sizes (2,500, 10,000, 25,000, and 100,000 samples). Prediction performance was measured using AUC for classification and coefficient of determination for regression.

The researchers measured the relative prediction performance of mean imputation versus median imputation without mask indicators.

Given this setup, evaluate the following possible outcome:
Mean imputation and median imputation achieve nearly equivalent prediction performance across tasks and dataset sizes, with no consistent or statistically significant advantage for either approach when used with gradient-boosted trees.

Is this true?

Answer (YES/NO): NO